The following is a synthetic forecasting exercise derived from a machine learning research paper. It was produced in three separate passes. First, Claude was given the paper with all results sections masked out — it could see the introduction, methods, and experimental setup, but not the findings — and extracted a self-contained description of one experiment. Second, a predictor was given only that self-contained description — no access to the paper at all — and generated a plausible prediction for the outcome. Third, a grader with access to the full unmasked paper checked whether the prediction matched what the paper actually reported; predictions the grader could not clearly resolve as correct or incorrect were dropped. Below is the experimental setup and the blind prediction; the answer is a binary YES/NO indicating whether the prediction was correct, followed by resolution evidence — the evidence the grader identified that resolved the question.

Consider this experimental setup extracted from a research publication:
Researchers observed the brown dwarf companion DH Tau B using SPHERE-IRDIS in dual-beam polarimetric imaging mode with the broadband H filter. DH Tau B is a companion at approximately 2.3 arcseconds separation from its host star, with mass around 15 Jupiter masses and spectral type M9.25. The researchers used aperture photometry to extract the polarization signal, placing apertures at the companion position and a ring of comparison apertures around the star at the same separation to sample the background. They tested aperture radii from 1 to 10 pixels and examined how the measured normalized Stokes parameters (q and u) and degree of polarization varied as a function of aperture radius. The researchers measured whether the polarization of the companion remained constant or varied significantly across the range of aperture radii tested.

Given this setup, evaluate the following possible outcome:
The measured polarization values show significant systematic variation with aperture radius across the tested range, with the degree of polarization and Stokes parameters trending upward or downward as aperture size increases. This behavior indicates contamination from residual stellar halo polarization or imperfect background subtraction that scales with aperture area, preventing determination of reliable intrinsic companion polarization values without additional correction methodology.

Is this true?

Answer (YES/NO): NO